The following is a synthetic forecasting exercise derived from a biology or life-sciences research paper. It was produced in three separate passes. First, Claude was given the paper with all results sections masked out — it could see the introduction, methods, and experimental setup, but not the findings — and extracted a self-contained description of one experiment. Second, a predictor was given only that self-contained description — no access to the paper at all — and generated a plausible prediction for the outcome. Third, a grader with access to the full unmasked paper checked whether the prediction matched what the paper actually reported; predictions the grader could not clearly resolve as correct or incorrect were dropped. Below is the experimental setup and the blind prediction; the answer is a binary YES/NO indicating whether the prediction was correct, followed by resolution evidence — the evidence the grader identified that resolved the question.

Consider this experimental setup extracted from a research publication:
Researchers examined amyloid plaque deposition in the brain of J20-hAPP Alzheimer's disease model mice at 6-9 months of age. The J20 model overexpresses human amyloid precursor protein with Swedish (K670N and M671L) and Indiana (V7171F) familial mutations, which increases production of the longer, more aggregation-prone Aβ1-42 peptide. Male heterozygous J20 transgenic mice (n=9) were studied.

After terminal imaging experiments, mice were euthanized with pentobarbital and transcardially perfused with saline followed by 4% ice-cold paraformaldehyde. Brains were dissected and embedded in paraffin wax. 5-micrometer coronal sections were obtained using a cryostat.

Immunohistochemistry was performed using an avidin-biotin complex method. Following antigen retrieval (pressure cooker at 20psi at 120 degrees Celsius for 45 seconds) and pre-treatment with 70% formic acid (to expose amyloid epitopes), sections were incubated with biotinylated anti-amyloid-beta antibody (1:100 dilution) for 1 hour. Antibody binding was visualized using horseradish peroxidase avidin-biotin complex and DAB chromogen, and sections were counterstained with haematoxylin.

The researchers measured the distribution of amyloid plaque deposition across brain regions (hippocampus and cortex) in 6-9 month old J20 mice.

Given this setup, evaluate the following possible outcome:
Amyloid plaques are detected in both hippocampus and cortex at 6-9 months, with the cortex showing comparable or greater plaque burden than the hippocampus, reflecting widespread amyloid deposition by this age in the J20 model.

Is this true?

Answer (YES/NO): NO